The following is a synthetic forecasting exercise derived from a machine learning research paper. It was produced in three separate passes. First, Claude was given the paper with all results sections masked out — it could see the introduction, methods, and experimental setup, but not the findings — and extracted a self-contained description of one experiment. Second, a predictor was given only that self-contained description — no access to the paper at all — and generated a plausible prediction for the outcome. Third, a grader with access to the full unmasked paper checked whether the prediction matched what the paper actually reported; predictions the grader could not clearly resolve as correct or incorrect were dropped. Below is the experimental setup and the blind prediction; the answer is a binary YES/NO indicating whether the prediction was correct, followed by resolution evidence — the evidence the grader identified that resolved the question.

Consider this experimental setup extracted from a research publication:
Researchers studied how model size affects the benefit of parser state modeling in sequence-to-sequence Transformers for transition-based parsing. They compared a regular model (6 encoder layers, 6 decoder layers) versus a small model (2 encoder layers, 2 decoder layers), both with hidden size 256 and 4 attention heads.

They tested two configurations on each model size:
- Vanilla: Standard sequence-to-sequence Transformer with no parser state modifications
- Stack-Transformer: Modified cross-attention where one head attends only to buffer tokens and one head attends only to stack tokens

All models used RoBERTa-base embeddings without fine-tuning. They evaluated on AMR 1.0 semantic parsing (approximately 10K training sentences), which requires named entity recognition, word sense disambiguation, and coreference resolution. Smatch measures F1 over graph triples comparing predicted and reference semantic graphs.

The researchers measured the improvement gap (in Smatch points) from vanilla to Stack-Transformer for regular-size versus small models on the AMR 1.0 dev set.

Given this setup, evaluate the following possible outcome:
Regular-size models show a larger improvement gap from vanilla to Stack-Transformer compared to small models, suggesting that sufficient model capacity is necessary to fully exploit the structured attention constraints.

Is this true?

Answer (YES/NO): NO